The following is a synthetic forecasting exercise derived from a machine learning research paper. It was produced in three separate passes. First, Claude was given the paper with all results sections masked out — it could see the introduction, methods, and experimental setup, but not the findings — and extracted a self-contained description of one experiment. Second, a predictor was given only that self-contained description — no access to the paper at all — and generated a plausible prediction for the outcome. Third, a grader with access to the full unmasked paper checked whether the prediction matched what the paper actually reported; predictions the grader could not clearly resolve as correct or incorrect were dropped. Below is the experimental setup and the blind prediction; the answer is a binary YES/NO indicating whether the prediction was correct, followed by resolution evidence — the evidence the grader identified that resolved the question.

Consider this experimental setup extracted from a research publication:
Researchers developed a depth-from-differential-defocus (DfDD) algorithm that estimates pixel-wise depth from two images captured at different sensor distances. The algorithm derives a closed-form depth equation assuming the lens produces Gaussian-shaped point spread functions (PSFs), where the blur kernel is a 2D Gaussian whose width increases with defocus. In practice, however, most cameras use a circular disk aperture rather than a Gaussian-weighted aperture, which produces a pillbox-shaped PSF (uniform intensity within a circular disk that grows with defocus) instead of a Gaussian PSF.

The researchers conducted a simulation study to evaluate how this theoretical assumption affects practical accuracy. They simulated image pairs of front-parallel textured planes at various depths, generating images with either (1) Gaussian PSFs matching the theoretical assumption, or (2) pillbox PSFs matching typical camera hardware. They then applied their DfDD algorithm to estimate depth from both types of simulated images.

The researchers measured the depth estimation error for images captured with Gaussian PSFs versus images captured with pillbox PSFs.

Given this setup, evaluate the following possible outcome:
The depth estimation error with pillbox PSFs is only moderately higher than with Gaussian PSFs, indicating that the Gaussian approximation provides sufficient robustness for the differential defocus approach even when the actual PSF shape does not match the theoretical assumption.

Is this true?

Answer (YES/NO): YES